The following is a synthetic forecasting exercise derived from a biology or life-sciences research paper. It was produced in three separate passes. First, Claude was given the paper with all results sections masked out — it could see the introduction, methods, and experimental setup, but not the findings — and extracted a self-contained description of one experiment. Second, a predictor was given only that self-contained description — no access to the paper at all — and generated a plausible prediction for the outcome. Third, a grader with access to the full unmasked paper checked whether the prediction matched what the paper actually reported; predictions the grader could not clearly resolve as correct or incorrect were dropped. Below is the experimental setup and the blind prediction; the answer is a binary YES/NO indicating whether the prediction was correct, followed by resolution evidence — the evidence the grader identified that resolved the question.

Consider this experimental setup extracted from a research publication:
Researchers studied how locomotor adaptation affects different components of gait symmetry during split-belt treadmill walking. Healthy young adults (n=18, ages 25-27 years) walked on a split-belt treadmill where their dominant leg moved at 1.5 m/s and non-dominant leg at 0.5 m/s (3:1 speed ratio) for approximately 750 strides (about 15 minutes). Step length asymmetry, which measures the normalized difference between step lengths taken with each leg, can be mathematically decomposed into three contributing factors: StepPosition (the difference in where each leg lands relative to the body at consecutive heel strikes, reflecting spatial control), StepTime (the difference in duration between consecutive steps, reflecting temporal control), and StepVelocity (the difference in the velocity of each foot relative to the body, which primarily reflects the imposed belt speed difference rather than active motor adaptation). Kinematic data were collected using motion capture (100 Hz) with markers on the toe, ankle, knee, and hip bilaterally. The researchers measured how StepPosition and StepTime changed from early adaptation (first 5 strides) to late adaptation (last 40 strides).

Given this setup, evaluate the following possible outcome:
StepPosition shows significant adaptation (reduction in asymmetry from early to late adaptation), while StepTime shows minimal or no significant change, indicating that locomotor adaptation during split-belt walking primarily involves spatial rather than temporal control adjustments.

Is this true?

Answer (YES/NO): NO